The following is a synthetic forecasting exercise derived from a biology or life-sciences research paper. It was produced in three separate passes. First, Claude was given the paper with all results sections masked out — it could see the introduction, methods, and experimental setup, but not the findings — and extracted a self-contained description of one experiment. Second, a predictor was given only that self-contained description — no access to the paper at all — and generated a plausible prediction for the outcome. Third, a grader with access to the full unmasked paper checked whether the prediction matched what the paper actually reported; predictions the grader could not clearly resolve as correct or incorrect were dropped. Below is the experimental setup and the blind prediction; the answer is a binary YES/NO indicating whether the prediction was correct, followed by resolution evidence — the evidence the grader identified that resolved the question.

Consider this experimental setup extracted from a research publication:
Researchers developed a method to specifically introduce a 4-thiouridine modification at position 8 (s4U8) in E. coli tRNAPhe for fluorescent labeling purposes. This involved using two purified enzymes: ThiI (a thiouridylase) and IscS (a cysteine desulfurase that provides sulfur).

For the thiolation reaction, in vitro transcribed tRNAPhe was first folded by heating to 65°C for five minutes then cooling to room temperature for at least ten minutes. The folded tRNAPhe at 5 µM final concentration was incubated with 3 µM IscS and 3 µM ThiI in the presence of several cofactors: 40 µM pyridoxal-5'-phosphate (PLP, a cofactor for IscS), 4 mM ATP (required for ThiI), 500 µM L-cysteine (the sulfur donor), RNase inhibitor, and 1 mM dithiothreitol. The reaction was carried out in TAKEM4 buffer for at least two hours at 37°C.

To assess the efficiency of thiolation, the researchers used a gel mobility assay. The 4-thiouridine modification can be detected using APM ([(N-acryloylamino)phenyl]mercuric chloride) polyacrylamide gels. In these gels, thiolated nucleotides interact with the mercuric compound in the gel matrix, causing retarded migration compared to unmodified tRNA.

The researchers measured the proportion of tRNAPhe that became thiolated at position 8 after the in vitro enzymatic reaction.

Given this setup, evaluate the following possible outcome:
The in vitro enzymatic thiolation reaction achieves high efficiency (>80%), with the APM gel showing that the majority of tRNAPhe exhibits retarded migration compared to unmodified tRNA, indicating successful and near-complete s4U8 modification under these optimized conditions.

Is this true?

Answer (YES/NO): YES